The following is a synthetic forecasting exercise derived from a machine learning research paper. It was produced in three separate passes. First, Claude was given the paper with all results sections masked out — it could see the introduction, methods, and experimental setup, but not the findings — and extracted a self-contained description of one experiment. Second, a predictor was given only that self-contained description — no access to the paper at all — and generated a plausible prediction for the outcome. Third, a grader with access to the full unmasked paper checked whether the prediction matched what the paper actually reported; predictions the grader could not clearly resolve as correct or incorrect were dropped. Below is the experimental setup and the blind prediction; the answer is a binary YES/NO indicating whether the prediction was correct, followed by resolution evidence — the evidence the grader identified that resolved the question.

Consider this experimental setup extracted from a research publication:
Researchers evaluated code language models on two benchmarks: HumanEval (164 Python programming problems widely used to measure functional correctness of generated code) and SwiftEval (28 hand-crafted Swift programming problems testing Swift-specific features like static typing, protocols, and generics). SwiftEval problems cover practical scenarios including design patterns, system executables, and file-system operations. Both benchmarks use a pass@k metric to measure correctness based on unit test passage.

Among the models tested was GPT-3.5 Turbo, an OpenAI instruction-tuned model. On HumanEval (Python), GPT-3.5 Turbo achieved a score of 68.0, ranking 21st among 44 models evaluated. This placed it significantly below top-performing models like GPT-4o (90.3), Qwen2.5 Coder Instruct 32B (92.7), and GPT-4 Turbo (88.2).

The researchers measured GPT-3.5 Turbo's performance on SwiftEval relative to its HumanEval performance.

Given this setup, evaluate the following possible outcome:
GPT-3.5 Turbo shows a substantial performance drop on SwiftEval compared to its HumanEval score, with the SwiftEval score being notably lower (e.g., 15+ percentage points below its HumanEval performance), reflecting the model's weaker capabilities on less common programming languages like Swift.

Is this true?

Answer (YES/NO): NO